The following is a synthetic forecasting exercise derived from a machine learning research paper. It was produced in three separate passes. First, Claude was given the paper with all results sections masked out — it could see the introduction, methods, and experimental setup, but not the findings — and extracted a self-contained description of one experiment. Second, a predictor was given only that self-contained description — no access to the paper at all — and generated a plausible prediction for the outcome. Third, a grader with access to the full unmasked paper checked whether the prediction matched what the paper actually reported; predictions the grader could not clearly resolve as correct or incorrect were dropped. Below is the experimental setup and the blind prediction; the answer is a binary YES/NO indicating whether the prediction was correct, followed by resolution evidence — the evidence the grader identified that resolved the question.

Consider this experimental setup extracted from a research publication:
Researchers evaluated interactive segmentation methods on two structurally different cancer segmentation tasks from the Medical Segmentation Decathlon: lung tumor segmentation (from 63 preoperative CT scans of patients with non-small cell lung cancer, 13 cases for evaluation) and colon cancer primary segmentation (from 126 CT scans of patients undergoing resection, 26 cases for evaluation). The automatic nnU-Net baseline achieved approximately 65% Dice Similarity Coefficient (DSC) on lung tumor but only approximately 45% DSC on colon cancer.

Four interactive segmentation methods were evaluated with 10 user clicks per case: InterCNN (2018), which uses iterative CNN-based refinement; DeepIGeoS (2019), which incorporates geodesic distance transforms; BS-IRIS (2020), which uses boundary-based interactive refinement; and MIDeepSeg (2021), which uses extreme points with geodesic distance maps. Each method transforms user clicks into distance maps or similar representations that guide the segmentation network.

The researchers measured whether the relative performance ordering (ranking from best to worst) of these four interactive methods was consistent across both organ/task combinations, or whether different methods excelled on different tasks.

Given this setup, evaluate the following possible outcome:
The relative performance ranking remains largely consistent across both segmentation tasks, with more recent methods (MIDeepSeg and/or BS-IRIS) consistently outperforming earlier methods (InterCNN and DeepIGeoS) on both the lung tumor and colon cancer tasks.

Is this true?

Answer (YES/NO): NO